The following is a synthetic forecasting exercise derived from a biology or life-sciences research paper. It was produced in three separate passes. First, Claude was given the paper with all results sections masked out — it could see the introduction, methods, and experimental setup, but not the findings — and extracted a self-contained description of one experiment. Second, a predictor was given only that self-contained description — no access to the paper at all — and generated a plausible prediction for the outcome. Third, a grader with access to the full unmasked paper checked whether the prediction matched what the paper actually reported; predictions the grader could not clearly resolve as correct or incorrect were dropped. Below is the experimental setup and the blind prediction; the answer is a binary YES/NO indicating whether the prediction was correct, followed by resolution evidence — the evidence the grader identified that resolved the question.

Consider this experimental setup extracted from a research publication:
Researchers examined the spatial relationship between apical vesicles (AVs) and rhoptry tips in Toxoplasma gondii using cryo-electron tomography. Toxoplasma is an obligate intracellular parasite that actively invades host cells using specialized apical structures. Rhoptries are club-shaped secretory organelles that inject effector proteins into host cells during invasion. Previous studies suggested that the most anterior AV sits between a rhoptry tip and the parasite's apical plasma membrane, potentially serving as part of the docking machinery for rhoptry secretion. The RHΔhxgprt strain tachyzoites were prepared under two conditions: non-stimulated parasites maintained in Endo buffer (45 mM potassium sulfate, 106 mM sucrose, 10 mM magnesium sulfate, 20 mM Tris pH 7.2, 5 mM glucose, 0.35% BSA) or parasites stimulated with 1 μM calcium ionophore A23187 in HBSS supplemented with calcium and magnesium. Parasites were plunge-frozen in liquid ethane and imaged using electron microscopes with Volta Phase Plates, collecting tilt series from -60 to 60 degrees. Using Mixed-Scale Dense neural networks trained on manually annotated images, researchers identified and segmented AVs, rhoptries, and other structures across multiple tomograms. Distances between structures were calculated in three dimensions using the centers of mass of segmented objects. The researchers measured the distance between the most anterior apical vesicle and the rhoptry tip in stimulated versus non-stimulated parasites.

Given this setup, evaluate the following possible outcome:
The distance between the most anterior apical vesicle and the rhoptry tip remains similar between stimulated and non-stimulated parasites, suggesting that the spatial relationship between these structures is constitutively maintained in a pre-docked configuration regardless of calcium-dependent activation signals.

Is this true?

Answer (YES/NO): NO